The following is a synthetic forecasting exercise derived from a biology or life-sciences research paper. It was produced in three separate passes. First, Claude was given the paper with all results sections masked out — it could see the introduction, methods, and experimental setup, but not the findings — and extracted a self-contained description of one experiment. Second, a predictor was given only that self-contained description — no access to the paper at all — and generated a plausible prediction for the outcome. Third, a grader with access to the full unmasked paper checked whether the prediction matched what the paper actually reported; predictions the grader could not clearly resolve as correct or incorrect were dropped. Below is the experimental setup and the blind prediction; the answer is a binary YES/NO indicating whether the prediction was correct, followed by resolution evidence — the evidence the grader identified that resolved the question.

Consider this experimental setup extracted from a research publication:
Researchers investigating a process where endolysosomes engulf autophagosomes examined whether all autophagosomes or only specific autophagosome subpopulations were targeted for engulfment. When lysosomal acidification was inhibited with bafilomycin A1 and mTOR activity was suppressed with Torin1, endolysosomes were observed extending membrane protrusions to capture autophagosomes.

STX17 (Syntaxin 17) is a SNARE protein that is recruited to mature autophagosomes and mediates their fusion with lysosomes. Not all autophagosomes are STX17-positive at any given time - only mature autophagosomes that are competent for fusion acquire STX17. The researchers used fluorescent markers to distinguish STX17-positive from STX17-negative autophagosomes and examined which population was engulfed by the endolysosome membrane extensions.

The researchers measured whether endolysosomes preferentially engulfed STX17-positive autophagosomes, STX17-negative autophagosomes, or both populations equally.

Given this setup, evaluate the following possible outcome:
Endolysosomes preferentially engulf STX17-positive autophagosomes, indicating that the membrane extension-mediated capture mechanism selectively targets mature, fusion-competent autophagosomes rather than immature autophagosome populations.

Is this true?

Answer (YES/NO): YES